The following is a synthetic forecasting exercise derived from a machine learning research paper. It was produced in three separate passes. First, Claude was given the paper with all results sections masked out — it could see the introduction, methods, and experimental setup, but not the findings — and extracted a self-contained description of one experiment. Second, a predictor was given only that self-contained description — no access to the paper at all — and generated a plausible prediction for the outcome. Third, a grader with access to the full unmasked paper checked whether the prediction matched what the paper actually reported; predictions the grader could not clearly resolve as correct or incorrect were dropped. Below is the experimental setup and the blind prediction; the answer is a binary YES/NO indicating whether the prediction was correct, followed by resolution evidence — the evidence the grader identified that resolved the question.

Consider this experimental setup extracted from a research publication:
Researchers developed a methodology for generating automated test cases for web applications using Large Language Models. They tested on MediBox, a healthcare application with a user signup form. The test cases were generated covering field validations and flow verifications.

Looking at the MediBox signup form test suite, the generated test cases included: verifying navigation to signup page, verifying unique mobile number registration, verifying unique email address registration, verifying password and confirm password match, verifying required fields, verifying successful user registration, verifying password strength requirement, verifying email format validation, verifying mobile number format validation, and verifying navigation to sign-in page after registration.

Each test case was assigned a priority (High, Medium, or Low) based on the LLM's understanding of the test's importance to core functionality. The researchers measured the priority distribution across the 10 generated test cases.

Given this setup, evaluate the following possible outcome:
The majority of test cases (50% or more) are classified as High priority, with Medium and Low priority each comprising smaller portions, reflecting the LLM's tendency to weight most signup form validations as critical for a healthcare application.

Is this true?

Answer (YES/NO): YES